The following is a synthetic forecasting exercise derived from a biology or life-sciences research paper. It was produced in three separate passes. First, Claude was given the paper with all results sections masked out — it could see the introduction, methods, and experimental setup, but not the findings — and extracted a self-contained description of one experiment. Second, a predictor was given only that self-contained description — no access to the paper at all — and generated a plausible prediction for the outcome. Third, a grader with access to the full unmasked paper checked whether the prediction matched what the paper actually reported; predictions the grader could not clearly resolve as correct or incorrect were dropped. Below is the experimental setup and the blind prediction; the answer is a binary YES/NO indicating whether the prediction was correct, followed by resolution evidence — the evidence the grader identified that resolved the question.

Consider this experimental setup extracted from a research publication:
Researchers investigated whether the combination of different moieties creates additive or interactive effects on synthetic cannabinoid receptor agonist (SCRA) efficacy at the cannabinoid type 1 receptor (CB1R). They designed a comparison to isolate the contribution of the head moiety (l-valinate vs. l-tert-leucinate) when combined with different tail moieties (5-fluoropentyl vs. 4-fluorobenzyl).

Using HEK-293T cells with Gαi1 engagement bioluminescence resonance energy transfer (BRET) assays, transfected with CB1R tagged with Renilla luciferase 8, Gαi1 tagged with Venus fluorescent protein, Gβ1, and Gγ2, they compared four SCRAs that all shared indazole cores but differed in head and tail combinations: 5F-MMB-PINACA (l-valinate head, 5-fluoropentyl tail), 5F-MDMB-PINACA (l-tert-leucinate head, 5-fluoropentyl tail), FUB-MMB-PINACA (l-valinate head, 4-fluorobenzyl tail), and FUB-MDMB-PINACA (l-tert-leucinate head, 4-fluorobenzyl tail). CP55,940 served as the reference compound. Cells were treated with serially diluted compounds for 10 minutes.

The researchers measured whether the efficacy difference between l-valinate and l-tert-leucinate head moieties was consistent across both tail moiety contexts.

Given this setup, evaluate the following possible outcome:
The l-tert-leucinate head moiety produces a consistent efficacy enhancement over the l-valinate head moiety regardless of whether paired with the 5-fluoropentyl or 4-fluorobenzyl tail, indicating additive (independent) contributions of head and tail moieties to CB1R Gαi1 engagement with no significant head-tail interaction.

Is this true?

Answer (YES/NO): NO